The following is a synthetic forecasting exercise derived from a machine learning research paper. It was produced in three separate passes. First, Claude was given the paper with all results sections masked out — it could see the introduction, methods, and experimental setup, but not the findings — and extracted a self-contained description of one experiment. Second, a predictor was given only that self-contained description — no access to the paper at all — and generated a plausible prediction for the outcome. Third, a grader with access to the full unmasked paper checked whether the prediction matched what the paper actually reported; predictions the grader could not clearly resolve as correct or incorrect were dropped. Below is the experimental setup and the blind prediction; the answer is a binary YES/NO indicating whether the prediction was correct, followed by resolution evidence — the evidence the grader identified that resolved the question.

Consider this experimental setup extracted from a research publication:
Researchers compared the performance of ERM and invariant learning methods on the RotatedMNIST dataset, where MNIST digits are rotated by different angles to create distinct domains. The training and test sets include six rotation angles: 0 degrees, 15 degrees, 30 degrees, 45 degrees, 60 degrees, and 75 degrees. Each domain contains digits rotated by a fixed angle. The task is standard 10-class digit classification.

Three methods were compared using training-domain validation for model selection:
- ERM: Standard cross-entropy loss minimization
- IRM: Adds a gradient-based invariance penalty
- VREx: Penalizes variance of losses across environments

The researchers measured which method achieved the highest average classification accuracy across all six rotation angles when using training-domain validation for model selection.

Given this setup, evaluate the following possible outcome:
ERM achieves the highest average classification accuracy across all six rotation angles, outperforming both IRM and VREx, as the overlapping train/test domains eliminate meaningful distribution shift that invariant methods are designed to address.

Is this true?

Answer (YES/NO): NO